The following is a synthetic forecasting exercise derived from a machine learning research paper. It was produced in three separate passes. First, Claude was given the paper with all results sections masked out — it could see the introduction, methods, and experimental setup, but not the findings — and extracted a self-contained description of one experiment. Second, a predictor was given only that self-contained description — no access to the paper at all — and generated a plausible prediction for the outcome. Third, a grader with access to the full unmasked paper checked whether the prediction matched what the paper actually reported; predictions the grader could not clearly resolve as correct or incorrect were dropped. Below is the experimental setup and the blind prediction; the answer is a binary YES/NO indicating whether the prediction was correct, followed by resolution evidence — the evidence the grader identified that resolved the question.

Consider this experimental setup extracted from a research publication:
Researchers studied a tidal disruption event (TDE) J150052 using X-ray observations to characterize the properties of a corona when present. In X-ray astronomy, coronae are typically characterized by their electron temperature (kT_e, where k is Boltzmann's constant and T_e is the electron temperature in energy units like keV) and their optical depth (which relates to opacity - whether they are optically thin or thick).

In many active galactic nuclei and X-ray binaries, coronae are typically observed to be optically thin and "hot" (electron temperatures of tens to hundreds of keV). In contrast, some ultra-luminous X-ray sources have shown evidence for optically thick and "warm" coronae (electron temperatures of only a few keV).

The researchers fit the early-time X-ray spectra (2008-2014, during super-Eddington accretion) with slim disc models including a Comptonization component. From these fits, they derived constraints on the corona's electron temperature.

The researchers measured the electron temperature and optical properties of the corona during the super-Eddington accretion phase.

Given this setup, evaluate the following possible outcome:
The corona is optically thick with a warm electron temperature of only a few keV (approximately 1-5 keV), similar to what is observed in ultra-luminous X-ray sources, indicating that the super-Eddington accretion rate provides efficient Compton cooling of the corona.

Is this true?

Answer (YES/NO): YES